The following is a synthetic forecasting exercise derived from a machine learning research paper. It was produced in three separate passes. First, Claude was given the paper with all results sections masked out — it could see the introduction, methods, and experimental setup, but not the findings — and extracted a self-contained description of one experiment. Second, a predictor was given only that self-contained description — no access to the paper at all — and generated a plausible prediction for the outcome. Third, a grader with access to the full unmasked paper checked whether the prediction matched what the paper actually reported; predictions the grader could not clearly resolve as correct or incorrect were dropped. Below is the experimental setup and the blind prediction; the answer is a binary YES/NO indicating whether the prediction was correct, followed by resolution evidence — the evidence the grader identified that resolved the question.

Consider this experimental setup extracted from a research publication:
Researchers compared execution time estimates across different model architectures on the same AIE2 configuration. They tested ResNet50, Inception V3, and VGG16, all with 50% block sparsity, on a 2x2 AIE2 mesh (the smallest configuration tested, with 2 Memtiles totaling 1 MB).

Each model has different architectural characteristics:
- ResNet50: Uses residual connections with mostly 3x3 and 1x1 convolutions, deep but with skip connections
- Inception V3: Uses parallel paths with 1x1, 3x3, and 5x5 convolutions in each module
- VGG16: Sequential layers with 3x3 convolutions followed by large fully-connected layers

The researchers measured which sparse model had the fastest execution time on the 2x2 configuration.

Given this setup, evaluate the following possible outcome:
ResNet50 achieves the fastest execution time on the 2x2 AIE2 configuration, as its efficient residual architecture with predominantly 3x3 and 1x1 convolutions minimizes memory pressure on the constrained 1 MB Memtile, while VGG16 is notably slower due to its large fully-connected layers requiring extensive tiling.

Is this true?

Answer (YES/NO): YES